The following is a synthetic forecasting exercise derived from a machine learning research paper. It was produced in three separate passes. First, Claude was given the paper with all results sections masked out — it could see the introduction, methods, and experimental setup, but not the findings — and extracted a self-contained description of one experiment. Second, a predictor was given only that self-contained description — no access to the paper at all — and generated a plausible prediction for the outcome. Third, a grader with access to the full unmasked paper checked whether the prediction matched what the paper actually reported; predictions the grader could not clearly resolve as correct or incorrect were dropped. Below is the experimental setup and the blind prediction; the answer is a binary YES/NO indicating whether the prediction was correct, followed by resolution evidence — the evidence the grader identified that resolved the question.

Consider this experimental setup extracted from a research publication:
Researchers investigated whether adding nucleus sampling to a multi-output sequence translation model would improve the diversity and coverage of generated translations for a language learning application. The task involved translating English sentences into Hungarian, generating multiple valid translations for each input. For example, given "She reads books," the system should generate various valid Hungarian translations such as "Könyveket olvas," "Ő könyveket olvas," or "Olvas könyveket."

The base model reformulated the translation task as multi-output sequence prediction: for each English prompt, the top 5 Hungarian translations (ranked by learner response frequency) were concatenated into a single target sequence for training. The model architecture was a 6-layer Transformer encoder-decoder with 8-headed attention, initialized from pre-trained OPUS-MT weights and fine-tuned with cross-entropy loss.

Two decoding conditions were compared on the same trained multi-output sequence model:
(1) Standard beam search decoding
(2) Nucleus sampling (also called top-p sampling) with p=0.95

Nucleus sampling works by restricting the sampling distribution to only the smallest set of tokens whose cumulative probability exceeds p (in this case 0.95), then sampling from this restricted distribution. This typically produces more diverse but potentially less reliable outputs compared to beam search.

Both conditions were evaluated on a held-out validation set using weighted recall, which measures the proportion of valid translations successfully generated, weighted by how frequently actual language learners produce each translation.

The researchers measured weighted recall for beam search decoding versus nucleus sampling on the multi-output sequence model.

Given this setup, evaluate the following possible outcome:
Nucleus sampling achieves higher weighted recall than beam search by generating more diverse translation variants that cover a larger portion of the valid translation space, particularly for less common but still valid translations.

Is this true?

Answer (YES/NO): YES